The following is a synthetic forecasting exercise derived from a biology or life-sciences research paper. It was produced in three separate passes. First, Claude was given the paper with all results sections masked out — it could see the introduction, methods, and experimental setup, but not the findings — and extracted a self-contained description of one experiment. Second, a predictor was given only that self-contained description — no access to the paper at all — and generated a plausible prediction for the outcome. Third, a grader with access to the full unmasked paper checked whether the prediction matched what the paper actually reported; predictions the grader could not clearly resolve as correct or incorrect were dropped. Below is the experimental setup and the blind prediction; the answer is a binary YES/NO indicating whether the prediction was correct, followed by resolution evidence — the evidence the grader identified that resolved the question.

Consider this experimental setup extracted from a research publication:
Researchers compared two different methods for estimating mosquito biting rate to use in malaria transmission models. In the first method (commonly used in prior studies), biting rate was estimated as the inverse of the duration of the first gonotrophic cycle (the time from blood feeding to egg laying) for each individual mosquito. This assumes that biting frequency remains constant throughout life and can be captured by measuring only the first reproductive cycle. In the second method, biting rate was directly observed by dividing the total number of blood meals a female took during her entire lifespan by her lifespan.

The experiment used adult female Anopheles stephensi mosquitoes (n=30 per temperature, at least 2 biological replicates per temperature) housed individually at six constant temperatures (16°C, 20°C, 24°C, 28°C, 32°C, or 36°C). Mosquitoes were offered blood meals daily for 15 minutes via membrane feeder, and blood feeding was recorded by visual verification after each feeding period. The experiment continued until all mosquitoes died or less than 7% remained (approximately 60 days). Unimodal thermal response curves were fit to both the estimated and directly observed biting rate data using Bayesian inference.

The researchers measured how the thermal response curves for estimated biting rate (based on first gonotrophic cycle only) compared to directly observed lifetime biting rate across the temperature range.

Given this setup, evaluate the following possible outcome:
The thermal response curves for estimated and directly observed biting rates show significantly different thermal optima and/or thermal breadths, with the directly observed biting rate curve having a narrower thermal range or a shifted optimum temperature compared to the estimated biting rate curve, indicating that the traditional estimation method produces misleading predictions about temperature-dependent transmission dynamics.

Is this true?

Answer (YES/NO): NO